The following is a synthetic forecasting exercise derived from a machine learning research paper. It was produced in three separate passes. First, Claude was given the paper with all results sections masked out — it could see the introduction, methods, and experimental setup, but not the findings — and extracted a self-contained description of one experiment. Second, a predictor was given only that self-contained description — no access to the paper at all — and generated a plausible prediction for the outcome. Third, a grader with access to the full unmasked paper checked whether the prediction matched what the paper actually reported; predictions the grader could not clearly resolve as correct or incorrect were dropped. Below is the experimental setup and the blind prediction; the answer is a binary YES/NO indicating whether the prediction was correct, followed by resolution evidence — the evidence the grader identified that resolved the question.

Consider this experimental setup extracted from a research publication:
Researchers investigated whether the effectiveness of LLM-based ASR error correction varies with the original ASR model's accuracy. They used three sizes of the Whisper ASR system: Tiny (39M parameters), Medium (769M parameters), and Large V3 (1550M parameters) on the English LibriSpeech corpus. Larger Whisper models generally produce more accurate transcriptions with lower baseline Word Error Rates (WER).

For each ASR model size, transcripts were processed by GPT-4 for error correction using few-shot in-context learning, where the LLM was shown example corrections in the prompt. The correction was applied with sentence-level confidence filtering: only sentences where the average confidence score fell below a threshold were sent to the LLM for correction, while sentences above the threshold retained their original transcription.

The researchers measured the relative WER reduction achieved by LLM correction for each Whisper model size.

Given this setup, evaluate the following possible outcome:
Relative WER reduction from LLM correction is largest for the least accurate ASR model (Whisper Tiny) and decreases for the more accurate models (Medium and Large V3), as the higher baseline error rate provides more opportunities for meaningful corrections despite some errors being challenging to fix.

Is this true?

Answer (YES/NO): YES